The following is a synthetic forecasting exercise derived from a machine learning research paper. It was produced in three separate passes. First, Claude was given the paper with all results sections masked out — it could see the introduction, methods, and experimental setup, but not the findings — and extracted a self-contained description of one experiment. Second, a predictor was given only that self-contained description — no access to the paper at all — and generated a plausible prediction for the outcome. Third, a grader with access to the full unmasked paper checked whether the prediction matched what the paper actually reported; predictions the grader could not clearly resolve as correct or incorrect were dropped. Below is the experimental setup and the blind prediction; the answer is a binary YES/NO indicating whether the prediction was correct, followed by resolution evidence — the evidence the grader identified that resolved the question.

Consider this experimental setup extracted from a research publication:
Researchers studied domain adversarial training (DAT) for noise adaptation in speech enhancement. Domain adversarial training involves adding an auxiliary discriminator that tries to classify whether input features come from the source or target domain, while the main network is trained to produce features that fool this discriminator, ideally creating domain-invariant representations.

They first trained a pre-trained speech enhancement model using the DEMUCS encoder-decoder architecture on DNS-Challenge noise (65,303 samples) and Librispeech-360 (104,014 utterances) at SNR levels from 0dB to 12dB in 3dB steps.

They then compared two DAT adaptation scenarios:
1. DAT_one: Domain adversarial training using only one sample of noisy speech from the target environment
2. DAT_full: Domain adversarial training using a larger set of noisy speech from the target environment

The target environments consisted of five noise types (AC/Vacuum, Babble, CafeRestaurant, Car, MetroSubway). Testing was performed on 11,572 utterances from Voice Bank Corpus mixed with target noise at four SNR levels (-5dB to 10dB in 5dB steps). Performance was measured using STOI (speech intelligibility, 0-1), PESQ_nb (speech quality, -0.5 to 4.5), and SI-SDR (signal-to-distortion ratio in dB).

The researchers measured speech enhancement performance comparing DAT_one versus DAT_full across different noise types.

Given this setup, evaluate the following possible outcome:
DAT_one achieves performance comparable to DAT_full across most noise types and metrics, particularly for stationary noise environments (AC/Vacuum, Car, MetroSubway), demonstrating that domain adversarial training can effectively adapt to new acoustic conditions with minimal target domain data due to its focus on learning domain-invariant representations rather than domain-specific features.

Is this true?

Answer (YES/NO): NO